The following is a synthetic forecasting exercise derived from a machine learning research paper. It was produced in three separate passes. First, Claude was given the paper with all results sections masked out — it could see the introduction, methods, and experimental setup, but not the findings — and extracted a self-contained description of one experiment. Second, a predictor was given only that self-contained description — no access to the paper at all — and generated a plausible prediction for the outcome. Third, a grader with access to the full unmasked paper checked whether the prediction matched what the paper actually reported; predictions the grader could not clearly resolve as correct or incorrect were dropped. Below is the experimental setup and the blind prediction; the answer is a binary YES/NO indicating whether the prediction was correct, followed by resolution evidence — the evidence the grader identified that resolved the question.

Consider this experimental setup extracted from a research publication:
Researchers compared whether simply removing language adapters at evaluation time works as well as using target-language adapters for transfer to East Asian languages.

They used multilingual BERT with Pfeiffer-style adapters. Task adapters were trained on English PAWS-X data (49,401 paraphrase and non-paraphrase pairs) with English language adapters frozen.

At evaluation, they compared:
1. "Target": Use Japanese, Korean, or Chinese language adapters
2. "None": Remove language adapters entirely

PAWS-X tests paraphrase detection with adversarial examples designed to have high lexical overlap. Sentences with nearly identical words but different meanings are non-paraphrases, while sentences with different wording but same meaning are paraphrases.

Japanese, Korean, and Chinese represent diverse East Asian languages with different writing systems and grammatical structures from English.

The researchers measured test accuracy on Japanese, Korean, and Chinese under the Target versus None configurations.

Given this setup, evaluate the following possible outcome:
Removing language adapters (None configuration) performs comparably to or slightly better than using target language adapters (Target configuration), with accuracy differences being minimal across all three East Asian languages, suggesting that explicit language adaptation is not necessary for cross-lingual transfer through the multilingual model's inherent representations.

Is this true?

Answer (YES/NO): NO